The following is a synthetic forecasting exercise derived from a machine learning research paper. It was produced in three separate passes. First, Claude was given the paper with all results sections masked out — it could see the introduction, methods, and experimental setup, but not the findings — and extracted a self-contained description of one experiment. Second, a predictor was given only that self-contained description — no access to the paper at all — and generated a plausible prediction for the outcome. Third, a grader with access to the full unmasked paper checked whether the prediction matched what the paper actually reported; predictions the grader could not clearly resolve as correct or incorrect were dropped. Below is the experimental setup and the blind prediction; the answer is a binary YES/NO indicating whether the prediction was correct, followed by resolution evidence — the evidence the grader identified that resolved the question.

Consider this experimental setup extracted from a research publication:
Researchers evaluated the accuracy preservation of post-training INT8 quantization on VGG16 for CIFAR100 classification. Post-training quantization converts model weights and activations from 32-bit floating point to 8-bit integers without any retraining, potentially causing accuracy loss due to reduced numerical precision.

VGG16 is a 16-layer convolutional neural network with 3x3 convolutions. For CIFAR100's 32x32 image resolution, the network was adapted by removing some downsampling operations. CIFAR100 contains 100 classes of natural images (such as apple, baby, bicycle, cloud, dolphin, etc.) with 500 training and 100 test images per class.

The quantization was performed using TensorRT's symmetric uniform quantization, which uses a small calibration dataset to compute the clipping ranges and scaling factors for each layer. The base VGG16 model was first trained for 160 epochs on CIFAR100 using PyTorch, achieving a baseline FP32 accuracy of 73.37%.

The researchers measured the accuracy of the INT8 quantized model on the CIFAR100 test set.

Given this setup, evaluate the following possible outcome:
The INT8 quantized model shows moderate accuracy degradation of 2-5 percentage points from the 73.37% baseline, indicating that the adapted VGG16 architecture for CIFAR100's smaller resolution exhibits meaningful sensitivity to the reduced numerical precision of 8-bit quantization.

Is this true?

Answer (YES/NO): NO